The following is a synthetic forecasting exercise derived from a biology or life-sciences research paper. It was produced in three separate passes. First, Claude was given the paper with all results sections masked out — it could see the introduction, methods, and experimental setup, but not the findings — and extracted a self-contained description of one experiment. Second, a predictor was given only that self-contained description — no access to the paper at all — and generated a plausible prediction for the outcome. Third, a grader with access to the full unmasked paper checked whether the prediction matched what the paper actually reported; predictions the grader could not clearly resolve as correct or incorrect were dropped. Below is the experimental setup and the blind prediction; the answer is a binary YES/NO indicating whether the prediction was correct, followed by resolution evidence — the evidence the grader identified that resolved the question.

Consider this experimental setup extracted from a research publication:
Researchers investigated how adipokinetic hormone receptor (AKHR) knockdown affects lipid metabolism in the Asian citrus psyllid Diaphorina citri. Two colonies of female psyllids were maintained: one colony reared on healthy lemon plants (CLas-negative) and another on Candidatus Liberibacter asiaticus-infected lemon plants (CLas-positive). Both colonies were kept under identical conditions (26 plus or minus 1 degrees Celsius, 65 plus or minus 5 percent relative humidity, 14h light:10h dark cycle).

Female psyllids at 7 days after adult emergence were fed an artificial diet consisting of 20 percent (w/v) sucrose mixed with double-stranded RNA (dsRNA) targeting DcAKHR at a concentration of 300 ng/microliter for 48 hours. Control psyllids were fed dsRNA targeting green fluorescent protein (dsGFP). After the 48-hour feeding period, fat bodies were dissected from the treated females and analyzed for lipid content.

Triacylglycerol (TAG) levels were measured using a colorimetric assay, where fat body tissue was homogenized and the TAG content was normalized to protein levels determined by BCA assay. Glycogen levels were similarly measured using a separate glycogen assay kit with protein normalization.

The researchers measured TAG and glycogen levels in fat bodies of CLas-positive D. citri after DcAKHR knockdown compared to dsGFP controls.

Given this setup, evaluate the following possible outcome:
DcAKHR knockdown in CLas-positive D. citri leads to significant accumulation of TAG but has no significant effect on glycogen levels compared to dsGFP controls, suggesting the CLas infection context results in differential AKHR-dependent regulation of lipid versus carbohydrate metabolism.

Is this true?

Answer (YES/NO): NO